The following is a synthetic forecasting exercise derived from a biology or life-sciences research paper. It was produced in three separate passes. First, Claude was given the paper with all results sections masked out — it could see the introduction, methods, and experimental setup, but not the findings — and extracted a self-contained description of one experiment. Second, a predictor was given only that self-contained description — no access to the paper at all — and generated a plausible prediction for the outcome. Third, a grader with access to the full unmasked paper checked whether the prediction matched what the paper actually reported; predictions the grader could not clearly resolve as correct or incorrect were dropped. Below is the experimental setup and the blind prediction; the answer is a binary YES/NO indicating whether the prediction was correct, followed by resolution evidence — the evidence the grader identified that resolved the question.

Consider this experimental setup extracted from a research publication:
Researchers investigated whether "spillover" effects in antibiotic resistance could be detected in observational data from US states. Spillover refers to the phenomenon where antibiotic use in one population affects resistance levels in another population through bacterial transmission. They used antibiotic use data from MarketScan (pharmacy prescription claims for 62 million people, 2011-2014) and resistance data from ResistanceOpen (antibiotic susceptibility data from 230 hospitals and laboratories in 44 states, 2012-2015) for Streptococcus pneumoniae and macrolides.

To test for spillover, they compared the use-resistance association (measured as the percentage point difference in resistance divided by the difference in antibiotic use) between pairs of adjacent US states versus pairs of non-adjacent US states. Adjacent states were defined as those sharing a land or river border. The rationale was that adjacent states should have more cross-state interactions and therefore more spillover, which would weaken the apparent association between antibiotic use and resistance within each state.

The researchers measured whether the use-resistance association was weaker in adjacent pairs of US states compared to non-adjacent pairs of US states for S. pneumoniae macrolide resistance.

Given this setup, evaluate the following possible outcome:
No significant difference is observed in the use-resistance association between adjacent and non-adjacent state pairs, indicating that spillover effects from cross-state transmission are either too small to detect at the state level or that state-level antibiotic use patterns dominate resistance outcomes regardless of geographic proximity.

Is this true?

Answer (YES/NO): NO